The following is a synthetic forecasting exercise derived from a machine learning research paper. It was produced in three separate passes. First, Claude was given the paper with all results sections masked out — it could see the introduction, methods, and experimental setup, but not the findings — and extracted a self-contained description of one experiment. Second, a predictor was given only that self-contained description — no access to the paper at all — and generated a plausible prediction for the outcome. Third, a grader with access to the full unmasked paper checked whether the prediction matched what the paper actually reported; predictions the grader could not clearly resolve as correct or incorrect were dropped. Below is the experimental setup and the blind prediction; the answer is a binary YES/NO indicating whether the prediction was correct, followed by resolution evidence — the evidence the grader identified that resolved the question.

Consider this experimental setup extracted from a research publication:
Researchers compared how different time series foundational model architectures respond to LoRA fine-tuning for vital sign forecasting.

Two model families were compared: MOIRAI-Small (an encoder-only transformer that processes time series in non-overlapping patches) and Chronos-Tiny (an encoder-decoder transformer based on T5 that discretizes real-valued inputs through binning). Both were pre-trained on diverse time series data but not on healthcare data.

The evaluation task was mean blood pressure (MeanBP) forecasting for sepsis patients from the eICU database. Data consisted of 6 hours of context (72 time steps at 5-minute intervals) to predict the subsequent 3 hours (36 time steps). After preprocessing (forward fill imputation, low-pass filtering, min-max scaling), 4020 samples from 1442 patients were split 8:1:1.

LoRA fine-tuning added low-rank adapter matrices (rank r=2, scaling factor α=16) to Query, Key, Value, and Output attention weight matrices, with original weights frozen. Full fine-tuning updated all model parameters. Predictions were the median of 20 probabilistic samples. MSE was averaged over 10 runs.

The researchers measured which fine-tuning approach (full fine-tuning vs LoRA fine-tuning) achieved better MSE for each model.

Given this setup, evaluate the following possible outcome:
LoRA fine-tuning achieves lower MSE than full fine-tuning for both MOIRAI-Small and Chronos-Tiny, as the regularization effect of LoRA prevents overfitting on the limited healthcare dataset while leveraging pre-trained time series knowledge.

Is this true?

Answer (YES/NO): NO